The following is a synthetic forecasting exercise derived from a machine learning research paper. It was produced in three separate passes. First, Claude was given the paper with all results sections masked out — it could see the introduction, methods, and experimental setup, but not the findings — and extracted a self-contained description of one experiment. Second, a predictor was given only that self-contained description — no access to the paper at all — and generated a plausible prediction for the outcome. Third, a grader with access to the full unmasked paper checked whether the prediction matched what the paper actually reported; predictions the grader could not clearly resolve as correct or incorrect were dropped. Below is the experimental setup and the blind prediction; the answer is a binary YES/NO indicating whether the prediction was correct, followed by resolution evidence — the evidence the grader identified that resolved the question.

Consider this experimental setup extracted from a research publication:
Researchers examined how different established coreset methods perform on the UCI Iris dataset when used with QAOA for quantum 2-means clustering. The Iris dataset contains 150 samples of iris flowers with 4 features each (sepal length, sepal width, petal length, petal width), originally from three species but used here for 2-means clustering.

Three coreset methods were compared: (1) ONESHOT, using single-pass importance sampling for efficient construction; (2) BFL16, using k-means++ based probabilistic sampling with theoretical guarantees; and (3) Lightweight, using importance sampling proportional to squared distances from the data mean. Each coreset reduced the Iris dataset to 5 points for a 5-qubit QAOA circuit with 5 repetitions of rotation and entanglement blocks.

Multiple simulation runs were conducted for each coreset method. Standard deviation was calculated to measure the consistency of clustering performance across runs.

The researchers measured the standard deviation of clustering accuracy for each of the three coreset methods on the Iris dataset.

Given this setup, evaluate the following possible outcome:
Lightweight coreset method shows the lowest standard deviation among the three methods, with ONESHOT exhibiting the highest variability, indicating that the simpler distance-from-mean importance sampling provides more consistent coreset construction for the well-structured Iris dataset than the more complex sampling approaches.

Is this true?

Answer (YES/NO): NO